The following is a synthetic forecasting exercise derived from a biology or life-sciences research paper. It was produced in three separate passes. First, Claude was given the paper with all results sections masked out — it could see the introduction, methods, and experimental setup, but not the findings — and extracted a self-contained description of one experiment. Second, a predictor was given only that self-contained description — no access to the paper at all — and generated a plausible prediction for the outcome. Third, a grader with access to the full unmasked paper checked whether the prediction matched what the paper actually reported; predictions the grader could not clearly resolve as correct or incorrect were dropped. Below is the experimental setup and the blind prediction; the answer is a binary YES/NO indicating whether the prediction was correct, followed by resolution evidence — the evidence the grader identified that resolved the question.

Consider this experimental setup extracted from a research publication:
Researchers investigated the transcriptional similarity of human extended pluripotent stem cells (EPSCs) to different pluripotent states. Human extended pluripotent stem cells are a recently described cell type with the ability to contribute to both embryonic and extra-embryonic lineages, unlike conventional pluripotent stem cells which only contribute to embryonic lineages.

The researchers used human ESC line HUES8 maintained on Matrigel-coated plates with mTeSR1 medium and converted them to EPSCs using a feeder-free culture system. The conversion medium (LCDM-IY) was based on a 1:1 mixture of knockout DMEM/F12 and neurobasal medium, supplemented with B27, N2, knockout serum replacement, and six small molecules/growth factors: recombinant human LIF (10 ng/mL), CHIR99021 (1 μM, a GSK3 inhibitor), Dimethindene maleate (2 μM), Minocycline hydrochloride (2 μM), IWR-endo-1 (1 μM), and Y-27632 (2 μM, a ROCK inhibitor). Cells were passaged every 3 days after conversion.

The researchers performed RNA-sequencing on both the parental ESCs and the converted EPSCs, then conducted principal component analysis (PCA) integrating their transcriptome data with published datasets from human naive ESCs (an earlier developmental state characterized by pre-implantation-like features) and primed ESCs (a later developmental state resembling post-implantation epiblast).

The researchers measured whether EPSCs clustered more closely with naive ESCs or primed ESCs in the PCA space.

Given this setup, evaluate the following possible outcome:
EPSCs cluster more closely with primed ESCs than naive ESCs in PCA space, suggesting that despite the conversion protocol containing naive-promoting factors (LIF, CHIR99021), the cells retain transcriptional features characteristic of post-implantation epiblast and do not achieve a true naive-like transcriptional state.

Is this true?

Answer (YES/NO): NO